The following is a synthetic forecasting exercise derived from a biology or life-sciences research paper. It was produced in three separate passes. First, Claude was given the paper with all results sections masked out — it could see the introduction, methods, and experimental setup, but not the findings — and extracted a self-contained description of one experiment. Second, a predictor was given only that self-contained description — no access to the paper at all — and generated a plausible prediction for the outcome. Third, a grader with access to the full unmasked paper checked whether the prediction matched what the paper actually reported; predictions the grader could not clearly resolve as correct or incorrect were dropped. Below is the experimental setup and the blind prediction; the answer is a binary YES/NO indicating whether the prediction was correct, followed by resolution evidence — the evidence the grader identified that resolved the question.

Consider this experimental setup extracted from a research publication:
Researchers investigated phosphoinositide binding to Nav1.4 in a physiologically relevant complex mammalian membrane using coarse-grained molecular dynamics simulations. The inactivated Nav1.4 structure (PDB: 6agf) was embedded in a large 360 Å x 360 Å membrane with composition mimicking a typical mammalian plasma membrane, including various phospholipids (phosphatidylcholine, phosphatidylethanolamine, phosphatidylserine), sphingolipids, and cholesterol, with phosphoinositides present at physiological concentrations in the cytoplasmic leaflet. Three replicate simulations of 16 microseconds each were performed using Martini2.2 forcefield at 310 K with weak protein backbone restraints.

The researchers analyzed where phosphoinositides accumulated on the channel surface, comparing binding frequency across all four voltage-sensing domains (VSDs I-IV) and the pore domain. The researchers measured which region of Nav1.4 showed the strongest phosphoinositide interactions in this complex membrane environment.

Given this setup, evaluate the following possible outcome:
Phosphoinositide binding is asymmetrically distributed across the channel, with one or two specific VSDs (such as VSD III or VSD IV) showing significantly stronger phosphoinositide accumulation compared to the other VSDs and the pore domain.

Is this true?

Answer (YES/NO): YES